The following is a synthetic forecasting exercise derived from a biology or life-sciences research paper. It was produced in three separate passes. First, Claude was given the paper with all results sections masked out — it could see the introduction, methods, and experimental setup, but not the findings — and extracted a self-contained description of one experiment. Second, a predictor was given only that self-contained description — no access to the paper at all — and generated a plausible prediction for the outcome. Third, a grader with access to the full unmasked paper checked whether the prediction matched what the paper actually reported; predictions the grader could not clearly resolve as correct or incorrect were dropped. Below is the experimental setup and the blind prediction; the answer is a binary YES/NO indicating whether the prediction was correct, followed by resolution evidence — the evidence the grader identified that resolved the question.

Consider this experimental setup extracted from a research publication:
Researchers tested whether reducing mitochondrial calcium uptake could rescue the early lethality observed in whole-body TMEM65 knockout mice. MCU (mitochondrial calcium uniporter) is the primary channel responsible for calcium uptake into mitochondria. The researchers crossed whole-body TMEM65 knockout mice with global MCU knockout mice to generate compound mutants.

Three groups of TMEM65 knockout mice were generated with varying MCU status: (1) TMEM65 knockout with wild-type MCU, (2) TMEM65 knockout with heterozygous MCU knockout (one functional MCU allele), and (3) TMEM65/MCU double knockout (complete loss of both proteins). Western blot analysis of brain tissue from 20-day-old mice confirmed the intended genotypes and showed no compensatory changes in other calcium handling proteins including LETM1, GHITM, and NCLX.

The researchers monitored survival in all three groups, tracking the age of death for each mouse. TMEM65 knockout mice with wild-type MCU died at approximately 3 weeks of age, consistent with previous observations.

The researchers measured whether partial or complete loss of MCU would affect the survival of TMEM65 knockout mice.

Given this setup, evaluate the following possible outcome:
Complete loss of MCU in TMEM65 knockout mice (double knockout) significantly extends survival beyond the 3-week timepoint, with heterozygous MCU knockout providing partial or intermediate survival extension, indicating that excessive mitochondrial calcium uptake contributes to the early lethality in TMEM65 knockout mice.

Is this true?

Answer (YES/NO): YES